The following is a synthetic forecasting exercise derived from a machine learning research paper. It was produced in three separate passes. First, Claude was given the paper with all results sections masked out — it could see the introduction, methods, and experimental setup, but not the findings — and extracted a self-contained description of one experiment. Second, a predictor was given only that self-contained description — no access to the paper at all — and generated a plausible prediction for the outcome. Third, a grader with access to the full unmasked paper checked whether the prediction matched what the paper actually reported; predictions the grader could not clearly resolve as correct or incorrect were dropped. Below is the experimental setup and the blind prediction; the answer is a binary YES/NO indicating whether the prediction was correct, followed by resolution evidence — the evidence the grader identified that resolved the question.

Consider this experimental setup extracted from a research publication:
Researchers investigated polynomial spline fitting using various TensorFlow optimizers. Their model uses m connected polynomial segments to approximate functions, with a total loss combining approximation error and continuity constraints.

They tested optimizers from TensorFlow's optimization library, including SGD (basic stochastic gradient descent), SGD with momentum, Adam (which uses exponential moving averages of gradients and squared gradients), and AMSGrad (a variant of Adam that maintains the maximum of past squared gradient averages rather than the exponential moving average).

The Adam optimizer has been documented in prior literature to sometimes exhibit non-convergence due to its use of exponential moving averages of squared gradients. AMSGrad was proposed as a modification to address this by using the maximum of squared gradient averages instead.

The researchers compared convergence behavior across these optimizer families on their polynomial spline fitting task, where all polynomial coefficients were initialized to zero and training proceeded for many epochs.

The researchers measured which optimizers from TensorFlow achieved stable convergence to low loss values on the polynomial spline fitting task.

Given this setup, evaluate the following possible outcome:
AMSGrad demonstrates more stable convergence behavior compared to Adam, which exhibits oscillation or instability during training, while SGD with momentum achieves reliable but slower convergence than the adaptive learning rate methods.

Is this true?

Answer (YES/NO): YES